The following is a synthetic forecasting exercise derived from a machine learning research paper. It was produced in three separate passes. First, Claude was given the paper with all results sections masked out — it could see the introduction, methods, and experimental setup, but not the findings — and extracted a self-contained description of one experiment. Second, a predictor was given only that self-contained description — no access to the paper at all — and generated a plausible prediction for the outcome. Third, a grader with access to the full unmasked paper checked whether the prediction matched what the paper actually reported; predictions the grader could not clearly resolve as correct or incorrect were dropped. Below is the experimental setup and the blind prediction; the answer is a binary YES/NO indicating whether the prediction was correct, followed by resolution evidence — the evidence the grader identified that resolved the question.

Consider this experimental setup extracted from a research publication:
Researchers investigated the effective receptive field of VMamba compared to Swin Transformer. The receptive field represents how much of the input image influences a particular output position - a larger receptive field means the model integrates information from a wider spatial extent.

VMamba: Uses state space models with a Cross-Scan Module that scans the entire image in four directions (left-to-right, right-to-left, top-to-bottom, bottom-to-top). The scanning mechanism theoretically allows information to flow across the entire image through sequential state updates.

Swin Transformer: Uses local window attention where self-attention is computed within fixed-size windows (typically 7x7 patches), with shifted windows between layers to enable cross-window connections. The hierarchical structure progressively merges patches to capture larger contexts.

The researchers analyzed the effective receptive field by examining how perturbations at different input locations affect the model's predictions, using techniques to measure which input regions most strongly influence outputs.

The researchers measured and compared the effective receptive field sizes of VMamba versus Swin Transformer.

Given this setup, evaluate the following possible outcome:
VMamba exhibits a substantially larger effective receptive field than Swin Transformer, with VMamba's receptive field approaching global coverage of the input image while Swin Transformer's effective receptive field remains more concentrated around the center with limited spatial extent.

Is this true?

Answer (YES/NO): NO